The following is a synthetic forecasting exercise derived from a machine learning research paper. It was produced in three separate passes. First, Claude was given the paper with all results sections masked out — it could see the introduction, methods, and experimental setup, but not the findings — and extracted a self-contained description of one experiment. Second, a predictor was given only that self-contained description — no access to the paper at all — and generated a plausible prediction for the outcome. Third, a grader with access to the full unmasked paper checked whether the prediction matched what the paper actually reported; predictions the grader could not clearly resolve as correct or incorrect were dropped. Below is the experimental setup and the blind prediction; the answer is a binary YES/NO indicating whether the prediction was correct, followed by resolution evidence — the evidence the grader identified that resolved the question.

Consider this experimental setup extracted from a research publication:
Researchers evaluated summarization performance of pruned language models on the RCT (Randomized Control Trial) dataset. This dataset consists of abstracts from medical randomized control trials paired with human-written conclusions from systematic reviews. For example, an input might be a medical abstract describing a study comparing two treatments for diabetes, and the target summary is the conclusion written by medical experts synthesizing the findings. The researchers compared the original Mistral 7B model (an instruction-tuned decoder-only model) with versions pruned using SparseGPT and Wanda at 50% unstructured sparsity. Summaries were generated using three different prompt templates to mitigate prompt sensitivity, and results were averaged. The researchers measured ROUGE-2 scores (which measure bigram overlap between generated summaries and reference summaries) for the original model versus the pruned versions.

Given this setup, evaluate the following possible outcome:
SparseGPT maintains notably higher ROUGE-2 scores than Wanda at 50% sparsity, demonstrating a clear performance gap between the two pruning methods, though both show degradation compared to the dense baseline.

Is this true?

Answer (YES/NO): NO